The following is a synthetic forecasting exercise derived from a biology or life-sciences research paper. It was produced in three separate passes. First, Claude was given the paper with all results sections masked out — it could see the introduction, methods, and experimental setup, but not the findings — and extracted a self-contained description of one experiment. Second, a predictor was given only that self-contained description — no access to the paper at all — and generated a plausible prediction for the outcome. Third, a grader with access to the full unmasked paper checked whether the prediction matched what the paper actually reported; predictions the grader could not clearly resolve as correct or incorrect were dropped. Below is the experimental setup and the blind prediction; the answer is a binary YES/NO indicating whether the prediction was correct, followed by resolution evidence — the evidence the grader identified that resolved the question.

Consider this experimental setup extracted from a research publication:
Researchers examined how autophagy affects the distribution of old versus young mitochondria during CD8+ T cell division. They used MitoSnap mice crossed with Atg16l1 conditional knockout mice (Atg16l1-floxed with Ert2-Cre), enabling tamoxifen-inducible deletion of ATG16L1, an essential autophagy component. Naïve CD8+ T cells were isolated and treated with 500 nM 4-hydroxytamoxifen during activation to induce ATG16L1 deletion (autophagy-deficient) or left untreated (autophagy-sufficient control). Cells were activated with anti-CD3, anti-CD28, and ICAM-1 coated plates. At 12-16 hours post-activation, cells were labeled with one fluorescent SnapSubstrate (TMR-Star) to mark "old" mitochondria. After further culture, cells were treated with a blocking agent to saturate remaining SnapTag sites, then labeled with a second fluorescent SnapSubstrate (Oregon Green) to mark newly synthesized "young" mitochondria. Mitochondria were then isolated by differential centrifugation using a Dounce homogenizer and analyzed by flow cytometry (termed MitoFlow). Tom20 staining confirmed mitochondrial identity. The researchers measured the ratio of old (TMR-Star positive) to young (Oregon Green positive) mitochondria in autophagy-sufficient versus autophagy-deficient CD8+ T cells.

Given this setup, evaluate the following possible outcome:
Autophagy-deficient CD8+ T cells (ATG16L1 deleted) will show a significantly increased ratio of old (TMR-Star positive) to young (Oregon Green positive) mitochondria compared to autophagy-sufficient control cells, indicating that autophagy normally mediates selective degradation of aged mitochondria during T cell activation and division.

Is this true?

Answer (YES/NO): YES